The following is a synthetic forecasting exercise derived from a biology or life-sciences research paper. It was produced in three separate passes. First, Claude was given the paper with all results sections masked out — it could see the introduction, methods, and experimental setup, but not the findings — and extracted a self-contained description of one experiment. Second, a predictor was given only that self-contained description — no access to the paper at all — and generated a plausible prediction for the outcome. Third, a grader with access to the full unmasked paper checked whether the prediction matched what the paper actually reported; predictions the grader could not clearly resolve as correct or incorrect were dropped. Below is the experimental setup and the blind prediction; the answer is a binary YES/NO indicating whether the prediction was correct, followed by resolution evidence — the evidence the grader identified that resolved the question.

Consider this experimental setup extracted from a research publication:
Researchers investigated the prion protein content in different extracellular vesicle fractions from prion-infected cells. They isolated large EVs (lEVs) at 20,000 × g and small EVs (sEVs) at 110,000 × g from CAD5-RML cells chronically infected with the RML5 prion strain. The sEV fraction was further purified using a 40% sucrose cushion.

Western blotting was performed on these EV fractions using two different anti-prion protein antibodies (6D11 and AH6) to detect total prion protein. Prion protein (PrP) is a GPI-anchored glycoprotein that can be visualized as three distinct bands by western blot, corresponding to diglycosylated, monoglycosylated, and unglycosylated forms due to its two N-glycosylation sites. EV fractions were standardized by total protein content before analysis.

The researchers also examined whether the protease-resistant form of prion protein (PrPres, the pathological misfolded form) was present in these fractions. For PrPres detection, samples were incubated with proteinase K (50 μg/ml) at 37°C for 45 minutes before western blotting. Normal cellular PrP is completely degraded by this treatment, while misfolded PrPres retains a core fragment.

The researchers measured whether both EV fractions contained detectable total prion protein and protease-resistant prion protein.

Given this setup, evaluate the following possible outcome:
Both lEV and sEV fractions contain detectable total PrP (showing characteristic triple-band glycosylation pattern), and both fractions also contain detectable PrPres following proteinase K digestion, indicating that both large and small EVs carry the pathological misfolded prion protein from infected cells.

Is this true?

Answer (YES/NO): YES